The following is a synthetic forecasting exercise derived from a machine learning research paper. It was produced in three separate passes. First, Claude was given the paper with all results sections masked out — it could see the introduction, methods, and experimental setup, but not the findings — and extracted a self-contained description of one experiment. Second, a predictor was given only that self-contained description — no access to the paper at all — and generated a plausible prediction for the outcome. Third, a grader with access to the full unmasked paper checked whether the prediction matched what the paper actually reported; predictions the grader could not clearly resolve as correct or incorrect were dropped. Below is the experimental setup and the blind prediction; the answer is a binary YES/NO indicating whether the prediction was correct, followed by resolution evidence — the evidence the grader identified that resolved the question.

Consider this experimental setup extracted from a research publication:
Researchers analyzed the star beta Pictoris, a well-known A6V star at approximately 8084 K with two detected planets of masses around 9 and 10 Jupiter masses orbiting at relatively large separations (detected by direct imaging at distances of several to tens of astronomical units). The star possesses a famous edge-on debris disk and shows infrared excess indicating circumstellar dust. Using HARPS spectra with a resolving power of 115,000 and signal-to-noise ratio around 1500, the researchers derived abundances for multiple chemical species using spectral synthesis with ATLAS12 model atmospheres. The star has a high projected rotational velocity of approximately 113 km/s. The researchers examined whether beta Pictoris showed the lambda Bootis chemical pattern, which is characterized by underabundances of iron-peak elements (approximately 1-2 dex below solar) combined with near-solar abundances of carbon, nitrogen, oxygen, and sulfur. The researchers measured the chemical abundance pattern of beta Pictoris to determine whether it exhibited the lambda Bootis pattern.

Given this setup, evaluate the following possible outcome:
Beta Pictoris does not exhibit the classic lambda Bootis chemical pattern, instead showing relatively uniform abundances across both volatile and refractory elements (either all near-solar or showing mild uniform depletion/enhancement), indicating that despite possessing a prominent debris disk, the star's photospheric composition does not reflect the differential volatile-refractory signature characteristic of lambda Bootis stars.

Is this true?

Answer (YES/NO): YES